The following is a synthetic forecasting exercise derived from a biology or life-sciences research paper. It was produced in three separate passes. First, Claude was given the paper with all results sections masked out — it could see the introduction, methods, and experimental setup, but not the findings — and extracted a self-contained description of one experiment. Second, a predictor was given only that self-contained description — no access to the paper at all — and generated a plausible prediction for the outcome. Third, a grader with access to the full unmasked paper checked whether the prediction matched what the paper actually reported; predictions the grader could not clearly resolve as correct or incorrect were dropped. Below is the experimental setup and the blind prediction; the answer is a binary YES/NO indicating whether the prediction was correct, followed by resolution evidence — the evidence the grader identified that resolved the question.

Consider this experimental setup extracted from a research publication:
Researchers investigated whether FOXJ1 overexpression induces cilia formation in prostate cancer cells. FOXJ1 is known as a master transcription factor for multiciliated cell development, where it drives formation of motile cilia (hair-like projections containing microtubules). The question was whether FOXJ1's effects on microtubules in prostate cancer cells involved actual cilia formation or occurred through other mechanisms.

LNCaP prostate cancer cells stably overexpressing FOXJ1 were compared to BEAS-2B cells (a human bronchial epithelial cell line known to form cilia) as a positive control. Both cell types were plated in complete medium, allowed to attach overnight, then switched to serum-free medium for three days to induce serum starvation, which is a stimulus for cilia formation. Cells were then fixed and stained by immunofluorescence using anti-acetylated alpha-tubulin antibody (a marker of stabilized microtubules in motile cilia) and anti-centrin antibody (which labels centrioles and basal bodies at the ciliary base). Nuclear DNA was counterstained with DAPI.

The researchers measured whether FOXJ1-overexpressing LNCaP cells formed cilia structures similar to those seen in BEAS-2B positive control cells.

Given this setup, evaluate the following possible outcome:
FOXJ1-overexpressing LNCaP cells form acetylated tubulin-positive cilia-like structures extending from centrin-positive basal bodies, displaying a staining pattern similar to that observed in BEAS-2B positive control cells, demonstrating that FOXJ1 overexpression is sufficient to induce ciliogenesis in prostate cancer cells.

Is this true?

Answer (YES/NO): NO